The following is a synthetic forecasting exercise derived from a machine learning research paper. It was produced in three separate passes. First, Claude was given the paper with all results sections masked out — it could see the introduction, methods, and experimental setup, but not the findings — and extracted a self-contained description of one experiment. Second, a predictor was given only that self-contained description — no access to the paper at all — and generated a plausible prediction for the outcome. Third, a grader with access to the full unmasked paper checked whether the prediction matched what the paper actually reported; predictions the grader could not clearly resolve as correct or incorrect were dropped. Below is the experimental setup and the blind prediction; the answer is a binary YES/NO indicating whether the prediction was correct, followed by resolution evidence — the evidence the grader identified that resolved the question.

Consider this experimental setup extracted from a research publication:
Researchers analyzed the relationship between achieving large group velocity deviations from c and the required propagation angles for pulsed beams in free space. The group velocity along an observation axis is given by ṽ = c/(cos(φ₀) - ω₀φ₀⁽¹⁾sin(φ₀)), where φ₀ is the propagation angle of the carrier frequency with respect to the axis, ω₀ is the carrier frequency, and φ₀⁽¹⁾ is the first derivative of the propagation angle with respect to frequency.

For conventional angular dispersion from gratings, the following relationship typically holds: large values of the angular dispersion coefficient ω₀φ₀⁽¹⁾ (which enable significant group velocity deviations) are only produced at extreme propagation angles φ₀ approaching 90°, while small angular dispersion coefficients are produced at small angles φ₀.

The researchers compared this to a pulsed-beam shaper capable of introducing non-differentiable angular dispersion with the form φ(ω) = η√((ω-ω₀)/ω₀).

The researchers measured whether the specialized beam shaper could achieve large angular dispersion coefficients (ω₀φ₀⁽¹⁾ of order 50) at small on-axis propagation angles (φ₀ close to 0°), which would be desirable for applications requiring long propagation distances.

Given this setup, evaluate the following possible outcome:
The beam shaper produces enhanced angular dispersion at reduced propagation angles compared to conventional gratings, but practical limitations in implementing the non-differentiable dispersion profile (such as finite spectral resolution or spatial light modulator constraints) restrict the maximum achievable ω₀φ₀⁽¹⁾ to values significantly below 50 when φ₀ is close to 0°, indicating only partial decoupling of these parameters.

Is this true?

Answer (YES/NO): NO